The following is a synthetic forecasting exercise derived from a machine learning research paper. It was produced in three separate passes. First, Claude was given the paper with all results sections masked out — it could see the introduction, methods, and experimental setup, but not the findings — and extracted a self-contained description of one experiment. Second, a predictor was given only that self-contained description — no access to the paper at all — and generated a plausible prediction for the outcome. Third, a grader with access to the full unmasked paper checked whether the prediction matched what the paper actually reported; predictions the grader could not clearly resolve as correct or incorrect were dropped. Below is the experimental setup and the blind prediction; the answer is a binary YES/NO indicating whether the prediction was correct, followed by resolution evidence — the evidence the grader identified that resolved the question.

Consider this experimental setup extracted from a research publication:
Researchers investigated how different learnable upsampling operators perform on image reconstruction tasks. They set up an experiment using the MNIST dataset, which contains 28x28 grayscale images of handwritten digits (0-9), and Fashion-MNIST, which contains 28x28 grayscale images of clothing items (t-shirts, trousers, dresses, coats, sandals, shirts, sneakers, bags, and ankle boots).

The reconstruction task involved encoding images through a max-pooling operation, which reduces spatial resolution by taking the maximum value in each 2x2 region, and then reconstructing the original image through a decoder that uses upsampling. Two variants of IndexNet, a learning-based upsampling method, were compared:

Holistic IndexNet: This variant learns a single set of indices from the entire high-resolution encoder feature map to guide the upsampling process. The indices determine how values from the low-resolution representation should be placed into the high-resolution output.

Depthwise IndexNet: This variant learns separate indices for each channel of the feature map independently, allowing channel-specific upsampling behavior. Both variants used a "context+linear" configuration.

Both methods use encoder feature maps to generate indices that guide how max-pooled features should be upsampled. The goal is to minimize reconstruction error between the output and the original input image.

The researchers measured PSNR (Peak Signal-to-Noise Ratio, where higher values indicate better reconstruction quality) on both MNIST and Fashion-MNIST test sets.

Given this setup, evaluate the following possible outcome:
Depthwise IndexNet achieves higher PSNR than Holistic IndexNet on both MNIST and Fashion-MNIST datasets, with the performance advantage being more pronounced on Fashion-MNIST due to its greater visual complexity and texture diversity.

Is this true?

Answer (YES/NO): NO